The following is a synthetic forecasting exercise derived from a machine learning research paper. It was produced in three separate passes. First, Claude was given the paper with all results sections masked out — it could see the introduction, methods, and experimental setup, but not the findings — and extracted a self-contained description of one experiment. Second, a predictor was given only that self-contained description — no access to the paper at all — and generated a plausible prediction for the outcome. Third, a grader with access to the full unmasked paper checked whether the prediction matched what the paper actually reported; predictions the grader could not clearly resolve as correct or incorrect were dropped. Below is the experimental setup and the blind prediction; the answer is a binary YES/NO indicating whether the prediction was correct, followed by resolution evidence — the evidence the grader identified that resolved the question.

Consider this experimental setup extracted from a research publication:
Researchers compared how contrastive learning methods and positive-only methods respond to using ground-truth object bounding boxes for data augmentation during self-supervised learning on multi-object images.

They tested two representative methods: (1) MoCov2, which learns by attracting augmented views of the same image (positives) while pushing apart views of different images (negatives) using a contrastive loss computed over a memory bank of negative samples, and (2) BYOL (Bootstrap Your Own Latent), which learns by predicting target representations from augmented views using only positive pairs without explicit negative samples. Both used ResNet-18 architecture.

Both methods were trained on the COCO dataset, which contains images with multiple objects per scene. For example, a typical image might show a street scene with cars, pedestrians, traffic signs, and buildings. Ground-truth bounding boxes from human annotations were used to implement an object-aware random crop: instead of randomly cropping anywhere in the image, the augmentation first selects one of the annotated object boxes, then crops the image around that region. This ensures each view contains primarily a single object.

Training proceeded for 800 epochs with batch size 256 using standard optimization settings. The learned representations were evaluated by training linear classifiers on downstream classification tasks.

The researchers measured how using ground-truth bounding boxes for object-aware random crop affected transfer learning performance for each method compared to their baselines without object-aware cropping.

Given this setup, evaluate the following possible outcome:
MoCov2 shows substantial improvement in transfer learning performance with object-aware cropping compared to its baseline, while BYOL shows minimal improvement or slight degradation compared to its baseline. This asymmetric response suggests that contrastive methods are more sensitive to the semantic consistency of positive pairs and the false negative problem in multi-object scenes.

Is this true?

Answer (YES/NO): NO